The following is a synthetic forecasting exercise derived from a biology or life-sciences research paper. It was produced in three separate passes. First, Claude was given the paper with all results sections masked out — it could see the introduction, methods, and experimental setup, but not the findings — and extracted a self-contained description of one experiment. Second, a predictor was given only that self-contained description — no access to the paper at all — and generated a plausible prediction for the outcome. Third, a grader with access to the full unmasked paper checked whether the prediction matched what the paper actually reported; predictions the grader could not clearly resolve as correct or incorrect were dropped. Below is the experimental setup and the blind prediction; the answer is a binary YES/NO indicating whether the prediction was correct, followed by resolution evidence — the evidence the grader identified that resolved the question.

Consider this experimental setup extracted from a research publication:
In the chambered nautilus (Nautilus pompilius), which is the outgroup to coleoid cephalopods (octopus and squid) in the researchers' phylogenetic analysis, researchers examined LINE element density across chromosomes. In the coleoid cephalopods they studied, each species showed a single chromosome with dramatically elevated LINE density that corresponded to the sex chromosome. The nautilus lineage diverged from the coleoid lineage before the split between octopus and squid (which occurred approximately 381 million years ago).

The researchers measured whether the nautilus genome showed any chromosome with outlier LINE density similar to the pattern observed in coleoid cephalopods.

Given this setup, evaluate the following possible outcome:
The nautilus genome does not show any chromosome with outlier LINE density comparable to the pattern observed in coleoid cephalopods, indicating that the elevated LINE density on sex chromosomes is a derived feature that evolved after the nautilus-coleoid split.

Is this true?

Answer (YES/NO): YES